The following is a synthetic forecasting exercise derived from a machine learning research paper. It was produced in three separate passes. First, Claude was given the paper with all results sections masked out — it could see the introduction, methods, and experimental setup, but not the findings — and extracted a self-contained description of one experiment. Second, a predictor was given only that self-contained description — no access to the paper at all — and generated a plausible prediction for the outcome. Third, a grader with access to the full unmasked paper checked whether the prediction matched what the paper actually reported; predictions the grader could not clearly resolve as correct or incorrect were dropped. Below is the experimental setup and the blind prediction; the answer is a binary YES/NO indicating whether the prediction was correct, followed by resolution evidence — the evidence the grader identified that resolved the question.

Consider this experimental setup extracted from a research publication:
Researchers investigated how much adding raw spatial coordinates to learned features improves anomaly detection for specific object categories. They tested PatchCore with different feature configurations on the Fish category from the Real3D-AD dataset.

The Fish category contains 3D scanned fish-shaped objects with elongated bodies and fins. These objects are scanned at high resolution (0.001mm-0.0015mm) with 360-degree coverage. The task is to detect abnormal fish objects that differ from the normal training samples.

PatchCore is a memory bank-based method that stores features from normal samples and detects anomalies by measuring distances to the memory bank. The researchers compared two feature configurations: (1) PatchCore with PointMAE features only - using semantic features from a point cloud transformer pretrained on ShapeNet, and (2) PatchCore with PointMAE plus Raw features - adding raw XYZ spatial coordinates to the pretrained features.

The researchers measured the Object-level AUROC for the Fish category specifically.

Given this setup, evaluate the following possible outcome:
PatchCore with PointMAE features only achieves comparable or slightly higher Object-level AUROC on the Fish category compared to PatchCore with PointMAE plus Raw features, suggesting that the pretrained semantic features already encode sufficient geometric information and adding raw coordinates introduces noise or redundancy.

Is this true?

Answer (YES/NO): NO